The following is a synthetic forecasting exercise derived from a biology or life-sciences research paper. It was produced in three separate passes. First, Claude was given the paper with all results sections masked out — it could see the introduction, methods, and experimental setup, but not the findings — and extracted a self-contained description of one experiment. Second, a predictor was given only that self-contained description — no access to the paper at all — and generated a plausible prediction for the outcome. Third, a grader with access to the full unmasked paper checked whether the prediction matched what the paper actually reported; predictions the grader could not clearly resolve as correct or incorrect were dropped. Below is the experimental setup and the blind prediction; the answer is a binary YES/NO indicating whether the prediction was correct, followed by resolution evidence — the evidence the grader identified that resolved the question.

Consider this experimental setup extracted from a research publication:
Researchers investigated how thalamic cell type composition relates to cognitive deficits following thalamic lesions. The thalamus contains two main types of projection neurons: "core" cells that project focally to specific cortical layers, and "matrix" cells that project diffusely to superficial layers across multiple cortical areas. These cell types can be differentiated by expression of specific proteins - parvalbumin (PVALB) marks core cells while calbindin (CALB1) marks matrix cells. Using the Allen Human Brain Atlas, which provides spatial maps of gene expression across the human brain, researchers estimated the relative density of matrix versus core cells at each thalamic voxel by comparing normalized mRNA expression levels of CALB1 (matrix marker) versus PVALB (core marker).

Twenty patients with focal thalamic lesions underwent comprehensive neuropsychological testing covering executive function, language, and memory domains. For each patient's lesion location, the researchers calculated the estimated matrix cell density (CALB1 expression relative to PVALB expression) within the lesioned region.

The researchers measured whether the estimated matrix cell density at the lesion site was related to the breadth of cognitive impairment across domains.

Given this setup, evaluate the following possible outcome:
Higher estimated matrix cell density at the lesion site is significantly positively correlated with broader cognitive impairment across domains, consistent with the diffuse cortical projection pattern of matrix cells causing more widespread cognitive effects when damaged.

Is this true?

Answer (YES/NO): YES